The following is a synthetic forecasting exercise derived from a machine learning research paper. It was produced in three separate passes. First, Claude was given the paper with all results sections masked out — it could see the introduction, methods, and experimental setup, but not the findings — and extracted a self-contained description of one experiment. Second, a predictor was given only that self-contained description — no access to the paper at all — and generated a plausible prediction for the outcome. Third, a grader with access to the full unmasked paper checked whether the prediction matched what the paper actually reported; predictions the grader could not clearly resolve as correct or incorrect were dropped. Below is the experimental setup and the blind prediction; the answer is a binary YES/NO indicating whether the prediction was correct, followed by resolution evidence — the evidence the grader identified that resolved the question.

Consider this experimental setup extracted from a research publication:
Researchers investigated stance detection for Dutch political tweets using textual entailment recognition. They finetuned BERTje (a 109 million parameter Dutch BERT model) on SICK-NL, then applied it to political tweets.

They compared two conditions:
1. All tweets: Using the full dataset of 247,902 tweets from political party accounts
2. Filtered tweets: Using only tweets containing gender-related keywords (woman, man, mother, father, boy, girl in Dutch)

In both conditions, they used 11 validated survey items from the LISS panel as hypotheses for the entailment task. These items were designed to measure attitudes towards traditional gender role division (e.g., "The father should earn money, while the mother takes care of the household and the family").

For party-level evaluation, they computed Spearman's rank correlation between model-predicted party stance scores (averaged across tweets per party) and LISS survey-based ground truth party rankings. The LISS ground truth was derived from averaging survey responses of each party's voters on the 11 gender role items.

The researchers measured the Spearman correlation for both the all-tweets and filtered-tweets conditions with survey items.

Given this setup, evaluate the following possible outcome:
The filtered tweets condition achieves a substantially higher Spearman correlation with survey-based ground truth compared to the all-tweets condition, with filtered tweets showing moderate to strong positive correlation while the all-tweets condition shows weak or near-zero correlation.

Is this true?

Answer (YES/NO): NO